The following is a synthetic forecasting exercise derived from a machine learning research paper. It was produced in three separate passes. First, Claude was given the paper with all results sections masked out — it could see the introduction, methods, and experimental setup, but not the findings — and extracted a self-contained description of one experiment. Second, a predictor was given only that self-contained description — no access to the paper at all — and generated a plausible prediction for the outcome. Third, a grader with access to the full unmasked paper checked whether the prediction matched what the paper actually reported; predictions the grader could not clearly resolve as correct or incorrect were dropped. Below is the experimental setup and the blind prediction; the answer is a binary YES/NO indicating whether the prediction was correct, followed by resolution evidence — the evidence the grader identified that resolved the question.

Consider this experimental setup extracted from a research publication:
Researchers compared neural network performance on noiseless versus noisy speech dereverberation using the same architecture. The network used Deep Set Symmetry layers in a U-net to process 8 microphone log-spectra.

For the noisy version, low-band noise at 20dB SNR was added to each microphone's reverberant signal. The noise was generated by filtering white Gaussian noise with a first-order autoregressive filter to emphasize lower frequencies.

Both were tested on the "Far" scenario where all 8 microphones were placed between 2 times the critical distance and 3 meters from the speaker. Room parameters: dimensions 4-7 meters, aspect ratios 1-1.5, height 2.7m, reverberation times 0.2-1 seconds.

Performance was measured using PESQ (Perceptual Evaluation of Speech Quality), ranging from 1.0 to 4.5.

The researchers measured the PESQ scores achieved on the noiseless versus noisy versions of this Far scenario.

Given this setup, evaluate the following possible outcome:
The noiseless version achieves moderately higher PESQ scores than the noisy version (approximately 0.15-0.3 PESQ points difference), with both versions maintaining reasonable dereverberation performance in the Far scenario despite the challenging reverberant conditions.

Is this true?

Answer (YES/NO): NO